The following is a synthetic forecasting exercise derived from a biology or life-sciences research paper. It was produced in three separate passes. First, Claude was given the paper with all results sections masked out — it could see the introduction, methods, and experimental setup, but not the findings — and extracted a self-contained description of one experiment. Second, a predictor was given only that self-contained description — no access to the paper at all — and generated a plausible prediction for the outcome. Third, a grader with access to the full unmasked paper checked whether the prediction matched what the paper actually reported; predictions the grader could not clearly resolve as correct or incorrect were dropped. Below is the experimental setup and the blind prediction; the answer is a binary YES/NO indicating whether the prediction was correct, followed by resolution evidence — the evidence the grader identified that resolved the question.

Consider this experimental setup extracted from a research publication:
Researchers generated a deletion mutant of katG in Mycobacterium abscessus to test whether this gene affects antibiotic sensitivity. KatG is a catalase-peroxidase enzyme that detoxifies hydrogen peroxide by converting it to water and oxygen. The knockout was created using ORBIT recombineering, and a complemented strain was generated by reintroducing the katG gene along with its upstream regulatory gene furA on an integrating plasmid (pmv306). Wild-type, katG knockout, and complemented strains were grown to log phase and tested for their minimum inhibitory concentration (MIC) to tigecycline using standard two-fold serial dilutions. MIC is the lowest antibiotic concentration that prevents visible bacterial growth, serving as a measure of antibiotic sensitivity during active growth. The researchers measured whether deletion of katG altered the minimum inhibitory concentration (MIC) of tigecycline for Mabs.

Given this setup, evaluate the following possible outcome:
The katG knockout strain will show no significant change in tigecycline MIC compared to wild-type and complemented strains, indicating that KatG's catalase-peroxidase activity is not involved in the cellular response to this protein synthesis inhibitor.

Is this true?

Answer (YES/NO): NO